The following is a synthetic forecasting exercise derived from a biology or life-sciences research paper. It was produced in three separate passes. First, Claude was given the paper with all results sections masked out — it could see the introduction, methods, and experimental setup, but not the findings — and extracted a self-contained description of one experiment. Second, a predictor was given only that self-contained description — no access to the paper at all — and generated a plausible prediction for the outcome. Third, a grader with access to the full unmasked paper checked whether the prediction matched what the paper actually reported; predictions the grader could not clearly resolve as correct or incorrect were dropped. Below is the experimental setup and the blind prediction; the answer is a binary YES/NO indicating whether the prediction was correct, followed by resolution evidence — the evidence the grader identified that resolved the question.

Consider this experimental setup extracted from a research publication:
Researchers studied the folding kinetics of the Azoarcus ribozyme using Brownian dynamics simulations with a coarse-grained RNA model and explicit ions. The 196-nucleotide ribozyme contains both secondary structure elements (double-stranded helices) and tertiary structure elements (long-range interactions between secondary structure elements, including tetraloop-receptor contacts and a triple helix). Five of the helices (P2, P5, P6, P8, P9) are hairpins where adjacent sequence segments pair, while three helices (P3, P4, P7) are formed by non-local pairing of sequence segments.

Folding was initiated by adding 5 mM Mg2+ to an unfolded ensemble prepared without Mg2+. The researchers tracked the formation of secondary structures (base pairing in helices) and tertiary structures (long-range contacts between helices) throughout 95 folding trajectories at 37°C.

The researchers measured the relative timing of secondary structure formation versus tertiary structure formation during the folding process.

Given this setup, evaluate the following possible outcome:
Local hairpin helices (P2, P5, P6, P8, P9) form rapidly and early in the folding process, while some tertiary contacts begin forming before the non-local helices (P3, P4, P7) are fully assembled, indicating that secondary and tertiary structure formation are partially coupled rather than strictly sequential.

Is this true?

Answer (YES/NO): NO